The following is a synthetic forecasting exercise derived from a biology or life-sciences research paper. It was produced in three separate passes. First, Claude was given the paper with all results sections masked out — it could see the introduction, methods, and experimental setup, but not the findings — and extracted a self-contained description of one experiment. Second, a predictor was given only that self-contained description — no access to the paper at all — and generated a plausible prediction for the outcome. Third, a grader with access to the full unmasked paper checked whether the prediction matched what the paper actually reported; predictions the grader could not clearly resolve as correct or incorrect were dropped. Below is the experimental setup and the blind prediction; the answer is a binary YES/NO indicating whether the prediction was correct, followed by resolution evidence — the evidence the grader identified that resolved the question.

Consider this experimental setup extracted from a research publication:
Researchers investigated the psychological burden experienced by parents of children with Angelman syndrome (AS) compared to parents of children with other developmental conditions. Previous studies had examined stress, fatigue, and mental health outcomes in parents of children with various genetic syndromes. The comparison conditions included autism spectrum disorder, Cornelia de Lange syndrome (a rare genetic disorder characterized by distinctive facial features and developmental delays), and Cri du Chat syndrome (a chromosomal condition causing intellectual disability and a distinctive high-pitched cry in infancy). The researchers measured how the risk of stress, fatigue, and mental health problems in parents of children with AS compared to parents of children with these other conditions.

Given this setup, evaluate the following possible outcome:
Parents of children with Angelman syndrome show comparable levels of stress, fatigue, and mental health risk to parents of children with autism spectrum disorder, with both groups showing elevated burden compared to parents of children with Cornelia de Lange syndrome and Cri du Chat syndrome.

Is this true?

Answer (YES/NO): NO